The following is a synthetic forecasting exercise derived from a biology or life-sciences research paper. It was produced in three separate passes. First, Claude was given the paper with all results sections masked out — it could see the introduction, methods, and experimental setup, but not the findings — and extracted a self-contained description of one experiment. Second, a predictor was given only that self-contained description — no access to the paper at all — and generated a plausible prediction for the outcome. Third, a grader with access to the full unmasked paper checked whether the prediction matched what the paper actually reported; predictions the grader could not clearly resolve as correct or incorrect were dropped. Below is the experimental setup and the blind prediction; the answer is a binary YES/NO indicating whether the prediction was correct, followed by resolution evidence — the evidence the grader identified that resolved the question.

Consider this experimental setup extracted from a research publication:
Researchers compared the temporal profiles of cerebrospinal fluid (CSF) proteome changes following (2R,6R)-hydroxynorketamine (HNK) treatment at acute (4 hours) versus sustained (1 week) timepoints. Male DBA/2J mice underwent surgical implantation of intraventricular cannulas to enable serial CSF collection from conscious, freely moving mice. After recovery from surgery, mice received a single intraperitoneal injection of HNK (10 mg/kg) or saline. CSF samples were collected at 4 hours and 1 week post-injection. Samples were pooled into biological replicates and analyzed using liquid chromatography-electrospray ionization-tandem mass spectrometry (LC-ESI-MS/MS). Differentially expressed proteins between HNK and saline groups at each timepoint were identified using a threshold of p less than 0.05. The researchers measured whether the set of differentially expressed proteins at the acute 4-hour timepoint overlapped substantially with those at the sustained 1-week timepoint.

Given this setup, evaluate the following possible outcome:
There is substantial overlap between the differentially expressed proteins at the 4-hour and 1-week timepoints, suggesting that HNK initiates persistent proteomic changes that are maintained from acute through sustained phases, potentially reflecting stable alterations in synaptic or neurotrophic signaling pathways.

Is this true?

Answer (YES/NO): NO